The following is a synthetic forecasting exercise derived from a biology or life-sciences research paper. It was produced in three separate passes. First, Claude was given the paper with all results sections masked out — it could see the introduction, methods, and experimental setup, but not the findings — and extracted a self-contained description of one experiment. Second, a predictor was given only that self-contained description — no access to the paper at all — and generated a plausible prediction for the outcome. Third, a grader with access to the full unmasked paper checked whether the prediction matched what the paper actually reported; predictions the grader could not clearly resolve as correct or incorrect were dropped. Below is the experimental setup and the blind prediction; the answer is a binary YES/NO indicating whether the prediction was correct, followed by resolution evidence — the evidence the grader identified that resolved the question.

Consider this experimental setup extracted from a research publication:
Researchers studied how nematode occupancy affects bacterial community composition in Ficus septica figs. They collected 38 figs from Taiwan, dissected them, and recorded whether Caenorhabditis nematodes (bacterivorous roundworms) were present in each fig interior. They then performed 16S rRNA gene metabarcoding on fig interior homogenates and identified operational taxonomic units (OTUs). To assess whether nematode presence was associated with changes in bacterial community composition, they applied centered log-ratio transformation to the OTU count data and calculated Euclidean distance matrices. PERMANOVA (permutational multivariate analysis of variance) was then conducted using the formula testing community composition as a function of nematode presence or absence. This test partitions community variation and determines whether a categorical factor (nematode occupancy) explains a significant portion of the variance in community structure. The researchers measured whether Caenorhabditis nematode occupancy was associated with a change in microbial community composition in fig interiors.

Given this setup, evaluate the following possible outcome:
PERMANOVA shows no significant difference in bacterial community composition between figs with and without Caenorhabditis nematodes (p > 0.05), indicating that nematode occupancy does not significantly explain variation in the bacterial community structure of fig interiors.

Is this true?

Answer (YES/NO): NO